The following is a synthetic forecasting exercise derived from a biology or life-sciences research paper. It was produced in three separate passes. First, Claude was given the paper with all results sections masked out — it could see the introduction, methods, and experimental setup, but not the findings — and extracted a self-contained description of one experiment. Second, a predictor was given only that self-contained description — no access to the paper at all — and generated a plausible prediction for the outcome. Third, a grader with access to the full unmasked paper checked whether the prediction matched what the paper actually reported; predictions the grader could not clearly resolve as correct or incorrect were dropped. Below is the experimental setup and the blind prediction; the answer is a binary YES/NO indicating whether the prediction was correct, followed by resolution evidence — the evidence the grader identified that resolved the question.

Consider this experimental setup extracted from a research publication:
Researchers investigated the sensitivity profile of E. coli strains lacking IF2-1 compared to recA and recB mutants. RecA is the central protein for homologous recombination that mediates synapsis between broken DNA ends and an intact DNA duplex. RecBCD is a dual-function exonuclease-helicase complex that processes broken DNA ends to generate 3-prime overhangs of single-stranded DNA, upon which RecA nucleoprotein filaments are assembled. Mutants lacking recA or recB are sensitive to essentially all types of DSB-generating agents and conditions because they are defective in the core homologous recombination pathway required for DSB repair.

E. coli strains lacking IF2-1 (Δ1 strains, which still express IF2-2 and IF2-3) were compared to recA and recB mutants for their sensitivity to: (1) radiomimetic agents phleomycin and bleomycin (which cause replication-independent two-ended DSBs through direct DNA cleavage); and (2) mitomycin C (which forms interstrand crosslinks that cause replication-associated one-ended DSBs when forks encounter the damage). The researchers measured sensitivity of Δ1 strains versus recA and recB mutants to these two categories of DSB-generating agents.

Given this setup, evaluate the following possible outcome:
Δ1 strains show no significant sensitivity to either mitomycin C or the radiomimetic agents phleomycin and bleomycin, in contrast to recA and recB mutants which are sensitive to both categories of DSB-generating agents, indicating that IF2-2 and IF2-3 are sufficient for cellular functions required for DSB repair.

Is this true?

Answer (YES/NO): NO